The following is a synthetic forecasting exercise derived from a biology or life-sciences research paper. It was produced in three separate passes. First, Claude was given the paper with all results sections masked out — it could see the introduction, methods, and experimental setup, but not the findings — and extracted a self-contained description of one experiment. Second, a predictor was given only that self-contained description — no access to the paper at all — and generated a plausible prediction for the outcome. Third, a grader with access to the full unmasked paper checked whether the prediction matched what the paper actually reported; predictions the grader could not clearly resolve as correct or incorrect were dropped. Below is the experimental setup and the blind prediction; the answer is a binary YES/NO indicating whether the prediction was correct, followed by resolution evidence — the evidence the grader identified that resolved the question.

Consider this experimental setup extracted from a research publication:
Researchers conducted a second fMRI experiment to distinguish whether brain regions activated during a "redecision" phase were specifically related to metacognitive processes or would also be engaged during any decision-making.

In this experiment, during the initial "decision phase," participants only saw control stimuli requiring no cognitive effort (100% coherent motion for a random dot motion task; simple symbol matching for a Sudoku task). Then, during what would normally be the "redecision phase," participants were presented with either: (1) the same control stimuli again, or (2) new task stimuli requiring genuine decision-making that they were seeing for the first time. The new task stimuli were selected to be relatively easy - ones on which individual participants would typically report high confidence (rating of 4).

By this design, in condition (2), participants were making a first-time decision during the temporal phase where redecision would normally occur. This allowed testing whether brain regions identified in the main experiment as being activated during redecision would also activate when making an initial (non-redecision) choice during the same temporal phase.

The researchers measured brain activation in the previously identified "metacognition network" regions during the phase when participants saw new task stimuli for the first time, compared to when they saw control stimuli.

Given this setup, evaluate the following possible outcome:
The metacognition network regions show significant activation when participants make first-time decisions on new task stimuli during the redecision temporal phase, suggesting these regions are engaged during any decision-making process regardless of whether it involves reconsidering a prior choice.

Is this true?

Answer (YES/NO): NO